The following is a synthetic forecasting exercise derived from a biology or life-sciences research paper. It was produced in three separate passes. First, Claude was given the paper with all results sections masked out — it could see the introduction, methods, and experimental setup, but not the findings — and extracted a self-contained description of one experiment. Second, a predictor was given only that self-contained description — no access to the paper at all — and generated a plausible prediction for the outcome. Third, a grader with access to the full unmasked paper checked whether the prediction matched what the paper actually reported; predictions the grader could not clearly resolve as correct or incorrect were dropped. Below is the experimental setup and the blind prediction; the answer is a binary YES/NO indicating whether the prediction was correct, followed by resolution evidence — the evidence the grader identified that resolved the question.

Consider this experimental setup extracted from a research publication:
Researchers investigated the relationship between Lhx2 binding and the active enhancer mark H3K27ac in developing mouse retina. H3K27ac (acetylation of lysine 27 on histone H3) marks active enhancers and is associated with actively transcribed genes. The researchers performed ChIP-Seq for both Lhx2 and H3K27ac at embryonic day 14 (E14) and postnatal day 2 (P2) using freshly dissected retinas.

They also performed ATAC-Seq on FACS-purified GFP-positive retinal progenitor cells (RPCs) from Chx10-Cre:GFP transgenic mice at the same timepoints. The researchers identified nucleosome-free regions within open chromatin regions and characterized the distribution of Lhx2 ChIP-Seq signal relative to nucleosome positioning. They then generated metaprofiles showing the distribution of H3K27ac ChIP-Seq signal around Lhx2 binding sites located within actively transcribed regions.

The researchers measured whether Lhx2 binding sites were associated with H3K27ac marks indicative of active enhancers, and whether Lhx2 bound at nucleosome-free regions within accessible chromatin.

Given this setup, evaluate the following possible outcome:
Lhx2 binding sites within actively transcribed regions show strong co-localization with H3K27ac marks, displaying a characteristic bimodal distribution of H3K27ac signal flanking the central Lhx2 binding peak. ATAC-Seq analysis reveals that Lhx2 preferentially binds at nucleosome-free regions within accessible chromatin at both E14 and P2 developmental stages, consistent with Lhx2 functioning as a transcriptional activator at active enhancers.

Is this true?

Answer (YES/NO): NO